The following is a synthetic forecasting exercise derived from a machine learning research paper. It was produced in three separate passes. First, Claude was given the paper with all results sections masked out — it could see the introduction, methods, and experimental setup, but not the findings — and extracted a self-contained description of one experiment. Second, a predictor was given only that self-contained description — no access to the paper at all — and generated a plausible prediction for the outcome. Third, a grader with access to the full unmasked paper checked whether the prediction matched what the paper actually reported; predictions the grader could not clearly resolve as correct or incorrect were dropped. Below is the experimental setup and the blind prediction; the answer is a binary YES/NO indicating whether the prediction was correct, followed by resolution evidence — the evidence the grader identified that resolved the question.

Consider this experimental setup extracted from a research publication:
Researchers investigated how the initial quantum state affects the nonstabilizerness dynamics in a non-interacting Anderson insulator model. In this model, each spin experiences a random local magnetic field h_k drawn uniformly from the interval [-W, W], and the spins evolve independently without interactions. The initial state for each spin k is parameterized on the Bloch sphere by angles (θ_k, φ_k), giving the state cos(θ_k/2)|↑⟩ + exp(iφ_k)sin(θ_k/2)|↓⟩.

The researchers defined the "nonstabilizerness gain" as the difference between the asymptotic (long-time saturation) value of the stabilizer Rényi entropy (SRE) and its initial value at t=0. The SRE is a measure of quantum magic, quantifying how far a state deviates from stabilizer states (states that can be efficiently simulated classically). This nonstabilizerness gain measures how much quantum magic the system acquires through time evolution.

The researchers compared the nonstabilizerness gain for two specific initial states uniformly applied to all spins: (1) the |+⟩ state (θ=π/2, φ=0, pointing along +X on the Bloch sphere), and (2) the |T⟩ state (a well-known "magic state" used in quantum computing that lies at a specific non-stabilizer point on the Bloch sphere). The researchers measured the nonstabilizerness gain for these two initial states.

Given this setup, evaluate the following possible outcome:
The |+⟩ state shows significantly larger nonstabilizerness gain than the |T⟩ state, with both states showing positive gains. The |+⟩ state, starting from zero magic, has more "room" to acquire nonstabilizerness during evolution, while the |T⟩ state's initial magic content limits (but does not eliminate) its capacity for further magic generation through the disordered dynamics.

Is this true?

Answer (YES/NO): NO